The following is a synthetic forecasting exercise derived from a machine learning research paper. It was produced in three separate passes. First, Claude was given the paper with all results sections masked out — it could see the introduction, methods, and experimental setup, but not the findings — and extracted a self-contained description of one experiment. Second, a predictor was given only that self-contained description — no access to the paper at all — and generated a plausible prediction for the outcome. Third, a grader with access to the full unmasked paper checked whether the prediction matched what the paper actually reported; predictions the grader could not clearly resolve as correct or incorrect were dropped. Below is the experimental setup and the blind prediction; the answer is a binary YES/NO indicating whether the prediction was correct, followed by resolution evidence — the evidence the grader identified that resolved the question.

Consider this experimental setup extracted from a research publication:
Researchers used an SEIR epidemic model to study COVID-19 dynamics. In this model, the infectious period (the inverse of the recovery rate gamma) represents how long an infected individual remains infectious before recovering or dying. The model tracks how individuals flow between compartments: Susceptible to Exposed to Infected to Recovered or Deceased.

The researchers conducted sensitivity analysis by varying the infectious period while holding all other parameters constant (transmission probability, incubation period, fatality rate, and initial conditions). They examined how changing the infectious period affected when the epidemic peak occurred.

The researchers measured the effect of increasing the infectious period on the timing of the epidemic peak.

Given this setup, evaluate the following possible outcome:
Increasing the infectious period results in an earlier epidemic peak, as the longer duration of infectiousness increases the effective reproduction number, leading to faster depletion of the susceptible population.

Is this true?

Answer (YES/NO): NO